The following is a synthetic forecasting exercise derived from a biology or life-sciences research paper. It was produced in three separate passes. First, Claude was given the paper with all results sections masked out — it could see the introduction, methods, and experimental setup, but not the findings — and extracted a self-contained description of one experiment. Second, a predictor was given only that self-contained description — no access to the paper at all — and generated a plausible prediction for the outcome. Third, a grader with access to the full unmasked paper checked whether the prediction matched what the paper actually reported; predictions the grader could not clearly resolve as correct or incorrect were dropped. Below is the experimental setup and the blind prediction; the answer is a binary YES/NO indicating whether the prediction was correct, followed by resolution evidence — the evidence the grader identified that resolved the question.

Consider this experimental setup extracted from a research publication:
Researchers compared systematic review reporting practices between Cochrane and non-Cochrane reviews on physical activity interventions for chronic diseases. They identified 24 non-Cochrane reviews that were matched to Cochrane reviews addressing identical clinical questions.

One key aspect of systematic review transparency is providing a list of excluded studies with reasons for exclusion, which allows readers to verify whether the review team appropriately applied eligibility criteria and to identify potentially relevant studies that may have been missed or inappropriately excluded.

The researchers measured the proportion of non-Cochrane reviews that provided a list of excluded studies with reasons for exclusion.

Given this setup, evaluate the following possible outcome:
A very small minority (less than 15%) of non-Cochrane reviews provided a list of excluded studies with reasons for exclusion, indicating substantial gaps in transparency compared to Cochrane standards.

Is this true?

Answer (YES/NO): NO